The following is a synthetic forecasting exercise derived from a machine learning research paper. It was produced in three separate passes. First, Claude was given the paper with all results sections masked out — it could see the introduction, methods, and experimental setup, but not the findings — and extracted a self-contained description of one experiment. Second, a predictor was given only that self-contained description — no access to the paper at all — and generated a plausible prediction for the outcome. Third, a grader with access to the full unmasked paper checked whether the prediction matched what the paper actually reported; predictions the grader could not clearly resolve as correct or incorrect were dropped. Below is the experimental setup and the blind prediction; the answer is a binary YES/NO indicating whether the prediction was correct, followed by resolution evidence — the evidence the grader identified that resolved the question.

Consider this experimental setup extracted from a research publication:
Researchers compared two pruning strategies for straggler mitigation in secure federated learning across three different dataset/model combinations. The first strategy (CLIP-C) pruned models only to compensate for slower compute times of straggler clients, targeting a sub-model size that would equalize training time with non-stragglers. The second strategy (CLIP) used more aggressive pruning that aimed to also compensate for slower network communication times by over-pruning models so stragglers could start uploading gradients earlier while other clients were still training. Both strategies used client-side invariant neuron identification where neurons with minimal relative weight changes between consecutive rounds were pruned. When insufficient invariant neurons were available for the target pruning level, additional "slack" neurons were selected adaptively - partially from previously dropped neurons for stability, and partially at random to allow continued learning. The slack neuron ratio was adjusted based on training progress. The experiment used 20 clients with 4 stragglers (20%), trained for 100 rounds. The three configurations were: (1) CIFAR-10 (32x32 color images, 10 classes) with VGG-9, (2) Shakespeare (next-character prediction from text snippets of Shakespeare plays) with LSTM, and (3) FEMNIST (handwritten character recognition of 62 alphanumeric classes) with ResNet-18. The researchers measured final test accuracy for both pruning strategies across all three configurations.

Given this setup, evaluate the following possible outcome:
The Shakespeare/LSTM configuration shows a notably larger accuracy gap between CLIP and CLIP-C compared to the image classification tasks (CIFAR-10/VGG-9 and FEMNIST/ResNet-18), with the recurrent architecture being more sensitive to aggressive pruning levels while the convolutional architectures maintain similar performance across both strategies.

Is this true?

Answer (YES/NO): NO